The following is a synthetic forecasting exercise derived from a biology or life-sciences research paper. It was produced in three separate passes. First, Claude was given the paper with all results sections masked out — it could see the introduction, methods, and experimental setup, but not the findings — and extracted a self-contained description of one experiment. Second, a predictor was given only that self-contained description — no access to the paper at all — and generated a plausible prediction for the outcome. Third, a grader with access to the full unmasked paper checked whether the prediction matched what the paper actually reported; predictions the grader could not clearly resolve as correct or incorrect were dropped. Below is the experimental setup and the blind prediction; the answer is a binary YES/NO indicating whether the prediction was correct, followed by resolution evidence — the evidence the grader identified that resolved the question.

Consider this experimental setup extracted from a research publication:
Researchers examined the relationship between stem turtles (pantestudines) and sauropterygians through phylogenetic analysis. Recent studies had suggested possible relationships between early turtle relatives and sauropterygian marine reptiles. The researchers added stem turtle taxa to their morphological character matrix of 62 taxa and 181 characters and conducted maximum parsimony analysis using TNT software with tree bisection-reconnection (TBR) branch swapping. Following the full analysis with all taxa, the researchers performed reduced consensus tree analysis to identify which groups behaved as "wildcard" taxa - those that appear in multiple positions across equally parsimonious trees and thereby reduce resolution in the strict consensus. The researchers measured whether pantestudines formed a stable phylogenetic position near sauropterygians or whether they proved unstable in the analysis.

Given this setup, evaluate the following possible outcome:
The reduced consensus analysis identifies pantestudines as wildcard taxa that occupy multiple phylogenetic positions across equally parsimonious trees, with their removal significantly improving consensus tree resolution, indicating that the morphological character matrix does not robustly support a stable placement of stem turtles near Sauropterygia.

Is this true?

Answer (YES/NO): YES